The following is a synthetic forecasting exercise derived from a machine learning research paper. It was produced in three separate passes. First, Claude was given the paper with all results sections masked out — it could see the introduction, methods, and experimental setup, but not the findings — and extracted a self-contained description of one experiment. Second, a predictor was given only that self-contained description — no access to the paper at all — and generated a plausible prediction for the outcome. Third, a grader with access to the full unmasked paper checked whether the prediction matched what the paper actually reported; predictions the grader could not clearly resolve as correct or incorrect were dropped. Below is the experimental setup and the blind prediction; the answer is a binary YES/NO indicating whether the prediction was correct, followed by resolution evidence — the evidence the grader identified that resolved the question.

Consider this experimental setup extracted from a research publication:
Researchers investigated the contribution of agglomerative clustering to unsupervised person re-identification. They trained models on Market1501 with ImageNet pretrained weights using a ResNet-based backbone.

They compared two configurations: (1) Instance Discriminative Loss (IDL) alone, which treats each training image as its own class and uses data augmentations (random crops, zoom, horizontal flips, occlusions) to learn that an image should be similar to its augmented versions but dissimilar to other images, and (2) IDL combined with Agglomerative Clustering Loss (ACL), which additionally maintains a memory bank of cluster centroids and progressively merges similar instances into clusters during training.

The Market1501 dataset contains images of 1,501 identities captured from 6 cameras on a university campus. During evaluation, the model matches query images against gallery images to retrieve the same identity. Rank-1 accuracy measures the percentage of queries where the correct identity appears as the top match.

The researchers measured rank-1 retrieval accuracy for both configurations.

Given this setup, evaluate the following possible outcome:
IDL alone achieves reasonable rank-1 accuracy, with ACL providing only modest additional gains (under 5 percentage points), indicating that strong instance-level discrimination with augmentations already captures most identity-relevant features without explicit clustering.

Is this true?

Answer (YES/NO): NO